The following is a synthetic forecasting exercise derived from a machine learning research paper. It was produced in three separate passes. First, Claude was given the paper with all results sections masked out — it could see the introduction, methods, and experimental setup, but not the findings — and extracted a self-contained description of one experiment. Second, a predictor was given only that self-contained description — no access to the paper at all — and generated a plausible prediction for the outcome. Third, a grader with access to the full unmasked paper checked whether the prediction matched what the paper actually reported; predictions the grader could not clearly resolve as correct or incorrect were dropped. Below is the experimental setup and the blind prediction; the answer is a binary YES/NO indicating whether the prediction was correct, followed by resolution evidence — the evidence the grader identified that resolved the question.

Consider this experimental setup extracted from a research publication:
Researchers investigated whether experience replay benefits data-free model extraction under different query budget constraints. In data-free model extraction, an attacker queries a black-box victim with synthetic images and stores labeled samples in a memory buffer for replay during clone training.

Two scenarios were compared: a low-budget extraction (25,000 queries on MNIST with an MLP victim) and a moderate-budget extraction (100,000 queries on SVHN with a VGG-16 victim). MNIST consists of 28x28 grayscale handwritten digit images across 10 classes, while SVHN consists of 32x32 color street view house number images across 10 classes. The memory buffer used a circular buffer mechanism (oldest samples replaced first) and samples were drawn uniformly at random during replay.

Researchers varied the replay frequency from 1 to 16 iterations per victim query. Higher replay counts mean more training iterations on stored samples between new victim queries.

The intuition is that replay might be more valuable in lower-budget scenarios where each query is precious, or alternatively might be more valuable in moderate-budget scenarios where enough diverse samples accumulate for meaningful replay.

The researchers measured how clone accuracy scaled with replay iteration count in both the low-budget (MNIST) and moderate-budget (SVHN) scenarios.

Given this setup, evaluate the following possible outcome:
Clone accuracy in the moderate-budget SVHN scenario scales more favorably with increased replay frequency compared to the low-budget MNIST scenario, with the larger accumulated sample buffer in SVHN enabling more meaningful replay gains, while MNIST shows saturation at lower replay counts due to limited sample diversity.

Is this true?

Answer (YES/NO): NO